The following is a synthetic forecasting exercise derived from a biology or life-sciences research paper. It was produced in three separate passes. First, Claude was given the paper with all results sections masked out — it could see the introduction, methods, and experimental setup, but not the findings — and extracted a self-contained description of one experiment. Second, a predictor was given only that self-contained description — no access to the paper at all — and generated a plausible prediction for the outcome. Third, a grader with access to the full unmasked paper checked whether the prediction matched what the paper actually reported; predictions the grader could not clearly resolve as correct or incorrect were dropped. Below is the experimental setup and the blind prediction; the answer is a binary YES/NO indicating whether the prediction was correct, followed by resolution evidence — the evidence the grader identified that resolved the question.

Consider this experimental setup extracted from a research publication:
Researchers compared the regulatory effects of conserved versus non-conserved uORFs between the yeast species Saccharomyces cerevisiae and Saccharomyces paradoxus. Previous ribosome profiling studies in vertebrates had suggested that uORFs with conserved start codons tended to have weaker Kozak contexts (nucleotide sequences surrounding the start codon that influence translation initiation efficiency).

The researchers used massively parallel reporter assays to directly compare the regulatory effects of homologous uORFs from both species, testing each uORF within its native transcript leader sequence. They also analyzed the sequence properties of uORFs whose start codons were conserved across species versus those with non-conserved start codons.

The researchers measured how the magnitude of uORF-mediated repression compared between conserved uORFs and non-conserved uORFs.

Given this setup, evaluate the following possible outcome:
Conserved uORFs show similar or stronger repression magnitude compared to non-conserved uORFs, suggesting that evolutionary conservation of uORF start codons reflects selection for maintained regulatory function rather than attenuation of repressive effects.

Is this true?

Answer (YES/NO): NO